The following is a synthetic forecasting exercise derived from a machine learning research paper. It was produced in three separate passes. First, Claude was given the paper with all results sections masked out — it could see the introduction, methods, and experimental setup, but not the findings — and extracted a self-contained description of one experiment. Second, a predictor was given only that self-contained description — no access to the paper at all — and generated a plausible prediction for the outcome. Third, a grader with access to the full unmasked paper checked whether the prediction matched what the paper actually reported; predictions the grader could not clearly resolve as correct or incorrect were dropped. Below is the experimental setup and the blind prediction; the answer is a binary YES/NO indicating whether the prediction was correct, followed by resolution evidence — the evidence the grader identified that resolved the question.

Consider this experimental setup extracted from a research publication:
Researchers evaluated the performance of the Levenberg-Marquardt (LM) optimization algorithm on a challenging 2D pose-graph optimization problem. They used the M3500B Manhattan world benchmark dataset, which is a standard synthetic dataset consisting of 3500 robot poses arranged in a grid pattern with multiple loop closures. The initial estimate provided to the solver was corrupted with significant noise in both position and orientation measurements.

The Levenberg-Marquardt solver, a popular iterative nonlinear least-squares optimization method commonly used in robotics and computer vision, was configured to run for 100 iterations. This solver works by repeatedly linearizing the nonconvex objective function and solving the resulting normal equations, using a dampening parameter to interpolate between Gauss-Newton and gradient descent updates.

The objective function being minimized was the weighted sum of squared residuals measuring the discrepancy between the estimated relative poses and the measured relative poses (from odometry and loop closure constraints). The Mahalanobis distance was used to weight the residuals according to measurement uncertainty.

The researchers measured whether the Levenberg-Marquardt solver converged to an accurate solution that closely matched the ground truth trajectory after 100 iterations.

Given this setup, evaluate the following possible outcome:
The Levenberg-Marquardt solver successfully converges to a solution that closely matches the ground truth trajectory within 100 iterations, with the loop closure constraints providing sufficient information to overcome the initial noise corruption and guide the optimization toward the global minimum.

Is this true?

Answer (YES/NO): NO